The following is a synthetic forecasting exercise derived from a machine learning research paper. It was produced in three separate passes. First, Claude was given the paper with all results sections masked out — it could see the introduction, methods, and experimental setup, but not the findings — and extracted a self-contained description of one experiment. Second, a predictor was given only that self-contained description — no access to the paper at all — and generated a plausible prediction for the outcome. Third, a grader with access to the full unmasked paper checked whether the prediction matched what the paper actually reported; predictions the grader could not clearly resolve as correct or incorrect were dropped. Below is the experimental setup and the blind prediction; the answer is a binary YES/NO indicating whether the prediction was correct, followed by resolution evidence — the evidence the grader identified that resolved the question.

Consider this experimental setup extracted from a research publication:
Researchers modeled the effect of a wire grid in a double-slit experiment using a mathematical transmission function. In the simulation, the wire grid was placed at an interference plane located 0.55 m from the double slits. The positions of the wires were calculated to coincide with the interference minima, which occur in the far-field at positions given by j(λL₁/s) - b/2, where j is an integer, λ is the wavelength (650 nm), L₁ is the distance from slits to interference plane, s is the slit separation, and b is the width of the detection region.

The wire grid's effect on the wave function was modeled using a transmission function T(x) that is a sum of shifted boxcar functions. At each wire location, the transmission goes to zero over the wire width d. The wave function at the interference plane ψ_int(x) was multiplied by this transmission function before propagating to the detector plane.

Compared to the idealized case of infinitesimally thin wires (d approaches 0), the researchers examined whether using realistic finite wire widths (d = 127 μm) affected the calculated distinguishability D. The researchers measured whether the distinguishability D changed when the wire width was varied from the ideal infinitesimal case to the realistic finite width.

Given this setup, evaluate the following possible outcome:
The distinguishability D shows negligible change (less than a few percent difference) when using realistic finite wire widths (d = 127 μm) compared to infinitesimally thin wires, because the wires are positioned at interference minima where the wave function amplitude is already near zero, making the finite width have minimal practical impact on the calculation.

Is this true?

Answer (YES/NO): YES